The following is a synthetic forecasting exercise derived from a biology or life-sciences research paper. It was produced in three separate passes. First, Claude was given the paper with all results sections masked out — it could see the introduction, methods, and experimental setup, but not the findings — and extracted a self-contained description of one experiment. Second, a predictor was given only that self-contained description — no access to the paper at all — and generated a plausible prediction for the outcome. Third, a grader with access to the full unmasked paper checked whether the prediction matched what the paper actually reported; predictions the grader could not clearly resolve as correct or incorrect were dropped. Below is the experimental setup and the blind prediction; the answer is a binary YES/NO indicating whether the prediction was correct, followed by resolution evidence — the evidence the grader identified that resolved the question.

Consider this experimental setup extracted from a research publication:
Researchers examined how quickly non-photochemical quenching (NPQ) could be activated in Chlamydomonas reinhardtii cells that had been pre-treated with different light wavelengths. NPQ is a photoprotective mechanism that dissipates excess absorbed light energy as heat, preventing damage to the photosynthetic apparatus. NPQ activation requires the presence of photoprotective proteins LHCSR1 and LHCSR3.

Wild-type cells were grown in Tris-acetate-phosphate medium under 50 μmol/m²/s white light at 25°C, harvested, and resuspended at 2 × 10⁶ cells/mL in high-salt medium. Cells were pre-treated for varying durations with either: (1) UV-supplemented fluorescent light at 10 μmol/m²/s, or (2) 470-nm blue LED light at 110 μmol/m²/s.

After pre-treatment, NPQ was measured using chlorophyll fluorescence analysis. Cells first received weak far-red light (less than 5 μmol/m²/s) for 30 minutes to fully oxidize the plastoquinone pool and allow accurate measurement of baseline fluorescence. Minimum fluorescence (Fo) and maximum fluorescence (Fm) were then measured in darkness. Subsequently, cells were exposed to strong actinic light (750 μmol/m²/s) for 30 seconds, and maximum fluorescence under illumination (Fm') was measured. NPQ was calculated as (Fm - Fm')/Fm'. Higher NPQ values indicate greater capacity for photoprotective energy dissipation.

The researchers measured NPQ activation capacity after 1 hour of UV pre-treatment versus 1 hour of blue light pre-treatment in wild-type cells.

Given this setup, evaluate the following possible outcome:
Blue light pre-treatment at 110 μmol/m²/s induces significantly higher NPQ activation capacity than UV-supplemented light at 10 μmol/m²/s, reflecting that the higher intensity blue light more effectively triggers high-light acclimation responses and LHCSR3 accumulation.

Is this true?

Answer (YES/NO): NO